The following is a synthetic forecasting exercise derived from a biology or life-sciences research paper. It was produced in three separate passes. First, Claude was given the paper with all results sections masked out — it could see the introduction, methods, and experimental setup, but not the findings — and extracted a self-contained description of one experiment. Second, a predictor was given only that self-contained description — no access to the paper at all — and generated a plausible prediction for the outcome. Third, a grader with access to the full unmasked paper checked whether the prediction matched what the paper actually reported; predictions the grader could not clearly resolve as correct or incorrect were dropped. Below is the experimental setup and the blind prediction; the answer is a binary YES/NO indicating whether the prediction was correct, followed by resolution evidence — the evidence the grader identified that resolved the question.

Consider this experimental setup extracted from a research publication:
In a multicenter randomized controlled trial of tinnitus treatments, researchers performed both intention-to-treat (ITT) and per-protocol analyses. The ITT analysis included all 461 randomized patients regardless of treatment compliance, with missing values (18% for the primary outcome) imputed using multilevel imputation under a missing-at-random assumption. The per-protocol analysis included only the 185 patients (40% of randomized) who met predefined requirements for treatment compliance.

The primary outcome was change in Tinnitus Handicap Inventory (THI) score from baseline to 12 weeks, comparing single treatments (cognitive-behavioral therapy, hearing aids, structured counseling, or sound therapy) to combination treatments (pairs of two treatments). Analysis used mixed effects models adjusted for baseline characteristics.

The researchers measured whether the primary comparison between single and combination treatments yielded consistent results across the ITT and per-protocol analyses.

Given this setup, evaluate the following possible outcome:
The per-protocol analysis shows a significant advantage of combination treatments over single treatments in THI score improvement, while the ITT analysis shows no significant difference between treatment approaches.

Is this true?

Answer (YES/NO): NO